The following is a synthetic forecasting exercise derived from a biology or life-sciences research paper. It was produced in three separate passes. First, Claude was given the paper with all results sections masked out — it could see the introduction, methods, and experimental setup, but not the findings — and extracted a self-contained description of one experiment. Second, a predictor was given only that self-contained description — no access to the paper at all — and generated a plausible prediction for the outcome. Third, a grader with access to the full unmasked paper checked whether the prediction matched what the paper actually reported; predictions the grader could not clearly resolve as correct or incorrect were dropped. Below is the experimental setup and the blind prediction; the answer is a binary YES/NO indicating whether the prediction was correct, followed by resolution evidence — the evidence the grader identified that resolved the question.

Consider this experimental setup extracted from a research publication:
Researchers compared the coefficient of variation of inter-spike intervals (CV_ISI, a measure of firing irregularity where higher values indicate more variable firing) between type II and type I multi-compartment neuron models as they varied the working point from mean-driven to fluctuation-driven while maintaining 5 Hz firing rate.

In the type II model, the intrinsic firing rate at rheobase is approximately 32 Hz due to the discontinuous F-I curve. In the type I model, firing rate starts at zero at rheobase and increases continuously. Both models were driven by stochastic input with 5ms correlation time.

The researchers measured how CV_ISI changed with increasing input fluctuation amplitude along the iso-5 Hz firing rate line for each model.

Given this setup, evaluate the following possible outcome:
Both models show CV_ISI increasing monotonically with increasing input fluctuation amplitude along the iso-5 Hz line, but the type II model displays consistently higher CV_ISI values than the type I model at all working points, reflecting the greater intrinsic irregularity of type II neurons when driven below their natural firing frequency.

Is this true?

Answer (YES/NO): NO